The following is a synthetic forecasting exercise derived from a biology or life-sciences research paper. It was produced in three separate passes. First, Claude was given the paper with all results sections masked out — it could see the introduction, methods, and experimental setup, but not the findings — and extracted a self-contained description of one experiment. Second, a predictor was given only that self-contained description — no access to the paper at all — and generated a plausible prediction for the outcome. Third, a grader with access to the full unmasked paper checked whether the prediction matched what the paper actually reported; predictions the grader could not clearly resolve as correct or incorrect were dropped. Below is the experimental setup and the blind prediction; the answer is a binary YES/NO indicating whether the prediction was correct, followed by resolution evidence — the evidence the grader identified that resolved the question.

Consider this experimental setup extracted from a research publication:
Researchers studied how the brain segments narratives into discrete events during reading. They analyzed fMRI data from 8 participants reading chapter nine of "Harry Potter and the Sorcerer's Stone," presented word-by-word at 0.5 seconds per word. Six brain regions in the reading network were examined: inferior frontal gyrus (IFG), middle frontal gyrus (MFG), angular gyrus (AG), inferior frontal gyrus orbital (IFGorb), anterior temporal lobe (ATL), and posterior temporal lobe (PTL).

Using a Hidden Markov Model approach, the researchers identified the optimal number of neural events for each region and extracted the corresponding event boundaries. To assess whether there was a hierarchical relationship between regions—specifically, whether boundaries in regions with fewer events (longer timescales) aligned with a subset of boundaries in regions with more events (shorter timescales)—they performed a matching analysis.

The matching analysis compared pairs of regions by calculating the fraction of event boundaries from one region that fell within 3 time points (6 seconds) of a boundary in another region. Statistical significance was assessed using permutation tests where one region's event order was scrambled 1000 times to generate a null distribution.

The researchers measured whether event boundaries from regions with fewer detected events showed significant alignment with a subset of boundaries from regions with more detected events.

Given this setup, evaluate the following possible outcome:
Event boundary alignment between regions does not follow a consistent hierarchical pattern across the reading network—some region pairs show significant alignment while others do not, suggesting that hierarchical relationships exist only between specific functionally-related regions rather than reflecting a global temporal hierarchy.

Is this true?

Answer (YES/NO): NO